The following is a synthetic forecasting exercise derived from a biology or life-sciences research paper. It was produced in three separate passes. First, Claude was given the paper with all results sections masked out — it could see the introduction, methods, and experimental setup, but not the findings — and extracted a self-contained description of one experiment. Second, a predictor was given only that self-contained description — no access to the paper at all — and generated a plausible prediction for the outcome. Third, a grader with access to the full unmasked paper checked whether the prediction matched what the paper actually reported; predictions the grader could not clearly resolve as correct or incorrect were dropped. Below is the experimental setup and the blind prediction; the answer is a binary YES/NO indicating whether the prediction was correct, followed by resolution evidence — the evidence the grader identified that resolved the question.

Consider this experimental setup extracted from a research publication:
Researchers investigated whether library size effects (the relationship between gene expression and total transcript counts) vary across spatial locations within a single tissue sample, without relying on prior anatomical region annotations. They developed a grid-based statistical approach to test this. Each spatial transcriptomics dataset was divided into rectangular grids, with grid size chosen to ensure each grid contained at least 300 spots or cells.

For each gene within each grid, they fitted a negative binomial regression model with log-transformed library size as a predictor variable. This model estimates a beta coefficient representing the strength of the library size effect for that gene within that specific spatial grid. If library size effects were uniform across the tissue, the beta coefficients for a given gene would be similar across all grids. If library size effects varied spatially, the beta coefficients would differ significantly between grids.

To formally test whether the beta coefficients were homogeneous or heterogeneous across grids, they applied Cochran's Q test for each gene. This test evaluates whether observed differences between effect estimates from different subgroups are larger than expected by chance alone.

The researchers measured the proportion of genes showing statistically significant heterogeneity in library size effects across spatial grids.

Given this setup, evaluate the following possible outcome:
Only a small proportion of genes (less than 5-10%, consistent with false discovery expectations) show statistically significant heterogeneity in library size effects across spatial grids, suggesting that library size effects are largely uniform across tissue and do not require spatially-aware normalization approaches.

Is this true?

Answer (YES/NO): NO